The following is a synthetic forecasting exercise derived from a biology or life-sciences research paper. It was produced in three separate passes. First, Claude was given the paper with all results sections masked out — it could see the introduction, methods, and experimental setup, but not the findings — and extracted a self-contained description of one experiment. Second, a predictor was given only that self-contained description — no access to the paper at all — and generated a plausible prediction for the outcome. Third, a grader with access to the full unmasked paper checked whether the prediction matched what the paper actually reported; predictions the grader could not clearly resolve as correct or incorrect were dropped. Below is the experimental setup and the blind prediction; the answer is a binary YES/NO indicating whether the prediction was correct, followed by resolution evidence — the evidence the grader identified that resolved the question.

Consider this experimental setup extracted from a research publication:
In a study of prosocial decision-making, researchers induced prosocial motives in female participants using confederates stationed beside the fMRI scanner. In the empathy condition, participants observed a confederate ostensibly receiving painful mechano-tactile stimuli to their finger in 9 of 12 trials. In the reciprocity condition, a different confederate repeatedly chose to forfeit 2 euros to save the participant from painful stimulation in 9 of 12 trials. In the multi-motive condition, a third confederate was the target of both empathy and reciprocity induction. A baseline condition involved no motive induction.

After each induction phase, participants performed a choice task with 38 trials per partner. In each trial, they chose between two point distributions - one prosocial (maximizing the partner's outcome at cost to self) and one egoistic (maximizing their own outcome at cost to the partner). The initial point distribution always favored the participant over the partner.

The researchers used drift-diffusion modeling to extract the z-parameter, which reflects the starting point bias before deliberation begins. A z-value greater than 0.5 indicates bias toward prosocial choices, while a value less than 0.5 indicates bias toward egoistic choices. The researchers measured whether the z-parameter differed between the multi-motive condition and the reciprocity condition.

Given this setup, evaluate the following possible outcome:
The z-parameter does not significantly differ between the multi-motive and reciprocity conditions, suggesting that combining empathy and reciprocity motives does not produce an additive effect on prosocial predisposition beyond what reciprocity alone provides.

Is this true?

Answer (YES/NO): NO